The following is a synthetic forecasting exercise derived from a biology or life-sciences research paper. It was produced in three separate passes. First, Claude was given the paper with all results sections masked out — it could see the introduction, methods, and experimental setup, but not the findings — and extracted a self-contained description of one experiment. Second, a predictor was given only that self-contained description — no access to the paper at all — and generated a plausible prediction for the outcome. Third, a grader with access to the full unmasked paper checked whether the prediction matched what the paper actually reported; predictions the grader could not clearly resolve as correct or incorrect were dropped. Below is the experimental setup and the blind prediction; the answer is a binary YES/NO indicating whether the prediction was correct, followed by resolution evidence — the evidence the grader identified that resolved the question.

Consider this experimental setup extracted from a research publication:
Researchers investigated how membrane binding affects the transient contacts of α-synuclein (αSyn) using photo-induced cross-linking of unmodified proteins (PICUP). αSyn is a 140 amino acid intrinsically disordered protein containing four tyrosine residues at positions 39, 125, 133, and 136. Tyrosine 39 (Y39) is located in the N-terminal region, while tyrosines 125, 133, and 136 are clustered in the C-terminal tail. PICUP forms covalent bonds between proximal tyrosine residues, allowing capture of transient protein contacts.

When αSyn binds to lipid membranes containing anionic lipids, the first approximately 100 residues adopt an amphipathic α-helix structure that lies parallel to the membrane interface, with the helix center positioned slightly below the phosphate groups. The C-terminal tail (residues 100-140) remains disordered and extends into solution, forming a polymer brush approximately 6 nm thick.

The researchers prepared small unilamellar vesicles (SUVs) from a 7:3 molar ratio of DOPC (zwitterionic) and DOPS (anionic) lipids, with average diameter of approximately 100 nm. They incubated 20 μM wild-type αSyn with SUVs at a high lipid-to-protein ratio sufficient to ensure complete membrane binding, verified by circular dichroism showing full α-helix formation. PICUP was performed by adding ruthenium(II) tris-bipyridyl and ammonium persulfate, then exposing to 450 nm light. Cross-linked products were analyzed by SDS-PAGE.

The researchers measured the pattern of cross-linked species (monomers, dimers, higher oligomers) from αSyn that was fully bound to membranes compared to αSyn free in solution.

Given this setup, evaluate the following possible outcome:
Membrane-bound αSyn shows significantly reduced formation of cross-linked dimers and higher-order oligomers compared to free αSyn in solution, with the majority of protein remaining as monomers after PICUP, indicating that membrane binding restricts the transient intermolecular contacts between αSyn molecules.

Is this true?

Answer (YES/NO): NO